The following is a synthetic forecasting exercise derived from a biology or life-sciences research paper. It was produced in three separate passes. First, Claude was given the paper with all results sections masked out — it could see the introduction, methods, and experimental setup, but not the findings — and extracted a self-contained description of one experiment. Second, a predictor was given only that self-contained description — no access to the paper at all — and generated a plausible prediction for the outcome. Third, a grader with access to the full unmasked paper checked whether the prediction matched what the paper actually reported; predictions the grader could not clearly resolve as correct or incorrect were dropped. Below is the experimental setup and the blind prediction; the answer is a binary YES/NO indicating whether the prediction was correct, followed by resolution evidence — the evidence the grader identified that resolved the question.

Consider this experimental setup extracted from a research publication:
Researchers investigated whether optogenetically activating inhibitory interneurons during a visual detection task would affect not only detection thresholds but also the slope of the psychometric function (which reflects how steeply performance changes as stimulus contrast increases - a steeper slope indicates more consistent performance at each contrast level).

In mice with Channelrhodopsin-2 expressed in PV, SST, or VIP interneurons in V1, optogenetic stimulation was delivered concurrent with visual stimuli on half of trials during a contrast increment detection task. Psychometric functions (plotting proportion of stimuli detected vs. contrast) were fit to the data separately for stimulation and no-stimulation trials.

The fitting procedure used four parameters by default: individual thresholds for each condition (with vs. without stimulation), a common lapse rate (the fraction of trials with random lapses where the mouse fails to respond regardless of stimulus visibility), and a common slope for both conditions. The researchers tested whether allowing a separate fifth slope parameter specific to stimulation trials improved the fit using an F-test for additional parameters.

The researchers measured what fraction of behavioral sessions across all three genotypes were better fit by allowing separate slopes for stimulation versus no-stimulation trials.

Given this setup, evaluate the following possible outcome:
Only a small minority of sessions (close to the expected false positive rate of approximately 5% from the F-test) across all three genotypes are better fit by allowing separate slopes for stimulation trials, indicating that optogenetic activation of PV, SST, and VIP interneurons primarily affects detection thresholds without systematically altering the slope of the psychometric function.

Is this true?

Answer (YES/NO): NO